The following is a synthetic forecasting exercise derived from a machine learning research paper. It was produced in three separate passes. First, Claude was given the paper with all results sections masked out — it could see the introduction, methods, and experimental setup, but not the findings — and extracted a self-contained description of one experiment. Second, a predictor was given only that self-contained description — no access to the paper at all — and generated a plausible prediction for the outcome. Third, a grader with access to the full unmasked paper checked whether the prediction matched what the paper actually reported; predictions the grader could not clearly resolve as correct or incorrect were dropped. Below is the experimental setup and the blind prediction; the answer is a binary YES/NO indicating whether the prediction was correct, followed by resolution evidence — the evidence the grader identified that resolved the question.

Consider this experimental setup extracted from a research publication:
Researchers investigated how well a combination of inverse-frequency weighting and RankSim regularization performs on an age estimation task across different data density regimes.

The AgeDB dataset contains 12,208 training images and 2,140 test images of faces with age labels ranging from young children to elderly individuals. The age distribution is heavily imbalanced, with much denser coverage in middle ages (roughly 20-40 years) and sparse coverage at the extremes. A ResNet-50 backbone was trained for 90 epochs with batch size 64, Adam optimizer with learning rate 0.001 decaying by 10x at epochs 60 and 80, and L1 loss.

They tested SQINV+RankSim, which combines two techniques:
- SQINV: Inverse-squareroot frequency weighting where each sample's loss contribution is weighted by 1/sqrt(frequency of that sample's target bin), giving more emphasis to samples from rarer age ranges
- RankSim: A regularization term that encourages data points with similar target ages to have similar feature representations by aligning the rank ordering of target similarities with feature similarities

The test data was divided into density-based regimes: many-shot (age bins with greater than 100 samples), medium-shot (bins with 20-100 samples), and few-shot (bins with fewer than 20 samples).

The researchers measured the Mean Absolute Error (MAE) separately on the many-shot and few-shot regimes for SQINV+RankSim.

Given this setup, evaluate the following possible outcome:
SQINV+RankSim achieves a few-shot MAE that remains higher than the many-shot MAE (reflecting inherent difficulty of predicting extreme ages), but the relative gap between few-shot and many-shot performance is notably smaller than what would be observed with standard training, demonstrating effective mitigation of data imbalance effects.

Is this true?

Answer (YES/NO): YES